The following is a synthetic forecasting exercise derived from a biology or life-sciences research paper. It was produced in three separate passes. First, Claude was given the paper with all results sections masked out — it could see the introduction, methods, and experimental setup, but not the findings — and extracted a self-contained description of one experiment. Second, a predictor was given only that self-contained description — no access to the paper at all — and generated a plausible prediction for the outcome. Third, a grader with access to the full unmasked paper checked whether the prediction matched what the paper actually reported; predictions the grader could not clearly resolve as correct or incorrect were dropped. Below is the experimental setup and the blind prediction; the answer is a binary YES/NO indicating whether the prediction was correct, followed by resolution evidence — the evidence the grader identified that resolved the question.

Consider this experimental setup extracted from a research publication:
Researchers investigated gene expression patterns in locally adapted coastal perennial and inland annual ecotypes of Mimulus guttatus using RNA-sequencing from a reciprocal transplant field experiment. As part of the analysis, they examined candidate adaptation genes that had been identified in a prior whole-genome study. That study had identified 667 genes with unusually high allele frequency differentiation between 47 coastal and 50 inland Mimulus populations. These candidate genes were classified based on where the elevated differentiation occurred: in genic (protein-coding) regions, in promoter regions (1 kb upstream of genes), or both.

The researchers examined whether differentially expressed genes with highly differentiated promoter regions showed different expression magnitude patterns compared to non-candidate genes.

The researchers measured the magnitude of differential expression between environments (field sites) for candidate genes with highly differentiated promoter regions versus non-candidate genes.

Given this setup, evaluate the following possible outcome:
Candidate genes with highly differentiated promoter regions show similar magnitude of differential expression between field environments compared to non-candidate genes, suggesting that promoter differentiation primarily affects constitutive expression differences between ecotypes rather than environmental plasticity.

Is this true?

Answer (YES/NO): NO